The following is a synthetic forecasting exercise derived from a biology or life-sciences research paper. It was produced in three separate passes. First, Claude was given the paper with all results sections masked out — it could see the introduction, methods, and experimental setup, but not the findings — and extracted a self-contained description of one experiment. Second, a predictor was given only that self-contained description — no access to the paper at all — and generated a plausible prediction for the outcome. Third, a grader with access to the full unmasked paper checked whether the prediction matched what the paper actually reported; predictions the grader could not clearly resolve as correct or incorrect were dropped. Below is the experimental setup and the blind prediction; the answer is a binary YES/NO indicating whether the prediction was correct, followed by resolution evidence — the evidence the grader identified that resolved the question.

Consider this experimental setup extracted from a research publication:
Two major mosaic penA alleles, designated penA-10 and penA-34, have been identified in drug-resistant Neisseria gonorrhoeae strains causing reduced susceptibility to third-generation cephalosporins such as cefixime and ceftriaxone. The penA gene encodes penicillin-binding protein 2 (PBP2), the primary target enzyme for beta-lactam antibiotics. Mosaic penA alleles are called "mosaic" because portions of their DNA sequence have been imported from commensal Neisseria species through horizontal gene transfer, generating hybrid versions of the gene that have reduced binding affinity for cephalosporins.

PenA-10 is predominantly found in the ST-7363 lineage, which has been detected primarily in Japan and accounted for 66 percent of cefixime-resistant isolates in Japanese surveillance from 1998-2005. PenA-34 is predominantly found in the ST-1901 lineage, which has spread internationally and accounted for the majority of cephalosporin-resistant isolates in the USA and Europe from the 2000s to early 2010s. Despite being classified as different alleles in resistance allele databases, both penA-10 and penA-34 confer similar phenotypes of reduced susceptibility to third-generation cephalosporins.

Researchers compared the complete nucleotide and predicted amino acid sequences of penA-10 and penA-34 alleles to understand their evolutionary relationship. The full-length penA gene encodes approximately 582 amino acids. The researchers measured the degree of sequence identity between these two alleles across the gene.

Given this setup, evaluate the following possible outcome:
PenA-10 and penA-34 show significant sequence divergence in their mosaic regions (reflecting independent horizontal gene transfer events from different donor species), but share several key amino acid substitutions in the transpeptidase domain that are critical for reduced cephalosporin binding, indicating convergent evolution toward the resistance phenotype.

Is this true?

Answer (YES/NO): NO